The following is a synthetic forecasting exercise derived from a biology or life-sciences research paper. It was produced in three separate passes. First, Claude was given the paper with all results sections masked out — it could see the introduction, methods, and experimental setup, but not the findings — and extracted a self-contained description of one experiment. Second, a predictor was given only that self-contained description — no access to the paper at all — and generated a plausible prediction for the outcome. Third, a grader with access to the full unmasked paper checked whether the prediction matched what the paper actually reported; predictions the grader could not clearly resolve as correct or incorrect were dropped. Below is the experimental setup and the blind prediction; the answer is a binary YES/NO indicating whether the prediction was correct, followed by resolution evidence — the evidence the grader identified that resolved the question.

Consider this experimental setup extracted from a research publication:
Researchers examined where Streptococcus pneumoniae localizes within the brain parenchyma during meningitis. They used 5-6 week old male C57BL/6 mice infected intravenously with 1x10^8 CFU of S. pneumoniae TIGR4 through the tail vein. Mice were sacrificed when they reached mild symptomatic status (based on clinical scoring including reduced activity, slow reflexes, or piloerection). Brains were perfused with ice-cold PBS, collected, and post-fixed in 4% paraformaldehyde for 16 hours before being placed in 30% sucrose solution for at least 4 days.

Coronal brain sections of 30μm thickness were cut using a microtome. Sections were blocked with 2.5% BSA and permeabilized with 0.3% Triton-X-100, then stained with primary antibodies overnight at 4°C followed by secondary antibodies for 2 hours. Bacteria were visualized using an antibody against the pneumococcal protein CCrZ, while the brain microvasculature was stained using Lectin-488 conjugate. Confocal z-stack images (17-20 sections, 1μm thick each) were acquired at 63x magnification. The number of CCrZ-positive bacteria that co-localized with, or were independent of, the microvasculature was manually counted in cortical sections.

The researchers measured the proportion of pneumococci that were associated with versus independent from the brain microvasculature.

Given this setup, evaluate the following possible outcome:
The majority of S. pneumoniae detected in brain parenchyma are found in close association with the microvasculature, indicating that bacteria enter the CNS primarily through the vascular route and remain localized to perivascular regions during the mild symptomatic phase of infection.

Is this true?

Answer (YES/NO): YES